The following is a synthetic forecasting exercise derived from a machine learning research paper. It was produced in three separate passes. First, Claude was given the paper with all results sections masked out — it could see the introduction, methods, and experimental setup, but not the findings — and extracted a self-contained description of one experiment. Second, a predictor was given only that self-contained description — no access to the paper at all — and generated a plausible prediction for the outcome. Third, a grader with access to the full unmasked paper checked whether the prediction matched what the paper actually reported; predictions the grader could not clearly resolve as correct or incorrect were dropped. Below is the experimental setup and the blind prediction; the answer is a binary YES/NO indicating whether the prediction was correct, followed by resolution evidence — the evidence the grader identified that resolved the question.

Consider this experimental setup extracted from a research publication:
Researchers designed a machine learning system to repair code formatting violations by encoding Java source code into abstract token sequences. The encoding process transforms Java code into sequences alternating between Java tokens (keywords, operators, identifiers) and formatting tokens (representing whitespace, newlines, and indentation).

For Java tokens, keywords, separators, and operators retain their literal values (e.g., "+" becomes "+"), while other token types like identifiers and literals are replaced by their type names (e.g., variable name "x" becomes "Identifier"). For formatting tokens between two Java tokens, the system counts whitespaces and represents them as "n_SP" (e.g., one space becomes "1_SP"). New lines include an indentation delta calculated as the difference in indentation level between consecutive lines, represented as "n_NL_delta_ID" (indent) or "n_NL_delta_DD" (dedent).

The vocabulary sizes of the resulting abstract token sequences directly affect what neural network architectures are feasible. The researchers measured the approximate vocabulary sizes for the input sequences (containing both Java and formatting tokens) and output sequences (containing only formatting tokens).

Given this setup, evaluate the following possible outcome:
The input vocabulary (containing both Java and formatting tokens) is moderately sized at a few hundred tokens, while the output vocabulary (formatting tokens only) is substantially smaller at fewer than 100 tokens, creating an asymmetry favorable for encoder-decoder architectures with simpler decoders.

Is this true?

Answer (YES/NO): NO